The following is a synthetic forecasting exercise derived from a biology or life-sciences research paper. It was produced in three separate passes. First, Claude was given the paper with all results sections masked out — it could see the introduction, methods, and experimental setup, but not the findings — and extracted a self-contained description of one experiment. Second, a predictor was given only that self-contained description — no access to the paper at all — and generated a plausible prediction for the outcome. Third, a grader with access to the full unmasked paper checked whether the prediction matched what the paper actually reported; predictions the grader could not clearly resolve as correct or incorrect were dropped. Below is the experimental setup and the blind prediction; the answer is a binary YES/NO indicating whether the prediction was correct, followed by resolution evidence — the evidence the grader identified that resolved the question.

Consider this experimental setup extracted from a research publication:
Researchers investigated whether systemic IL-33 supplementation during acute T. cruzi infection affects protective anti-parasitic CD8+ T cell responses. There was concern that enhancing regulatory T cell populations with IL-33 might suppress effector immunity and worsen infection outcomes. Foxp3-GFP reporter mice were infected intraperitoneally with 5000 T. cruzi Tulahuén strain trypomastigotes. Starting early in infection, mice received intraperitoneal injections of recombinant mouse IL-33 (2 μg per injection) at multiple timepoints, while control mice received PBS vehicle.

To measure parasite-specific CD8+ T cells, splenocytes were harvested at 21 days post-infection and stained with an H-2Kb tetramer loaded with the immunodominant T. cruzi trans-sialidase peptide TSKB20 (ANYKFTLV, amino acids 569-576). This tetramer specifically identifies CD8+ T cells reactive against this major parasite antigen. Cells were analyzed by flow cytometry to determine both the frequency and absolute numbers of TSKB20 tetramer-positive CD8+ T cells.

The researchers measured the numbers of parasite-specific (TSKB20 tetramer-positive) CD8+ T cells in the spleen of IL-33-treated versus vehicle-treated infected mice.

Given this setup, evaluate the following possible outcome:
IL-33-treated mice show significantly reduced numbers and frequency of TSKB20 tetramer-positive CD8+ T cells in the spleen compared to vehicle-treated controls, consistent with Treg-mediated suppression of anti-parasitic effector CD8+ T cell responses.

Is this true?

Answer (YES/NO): NO